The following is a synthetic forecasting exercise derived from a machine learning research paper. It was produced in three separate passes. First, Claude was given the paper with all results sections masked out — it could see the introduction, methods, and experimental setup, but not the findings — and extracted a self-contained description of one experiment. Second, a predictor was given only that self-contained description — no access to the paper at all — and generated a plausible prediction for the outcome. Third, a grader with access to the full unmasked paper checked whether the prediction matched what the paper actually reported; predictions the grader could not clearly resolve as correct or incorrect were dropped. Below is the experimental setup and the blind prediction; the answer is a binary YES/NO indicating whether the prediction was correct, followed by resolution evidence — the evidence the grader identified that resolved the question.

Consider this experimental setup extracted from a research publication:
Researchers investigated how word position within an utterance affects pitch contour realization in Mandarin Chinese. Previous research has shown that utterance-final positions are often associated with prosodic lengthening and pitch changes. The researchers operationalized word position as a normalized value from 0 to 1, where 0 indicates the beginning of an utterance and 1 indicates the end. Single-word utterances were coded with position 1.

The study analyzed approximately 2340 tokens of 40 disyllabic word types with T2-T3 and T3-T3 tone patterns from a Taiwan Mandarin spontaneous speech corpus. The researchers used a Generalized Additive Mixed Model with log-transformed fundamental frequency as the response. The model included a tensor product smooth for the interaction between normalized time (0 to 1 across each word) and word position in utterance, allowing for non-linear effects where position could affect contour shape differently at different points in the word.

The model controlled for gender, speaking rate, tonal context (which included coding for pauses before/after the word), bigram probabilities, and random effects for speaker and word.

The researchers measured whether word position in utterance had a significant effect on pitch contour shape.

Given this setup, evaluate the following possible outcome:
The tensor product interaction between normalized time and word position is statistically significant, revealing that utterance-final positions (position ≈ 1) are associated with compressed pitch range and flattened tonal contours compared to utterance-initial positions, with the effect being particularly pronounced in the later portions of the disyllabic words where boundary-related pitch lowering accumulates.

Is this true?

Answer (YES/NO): NO